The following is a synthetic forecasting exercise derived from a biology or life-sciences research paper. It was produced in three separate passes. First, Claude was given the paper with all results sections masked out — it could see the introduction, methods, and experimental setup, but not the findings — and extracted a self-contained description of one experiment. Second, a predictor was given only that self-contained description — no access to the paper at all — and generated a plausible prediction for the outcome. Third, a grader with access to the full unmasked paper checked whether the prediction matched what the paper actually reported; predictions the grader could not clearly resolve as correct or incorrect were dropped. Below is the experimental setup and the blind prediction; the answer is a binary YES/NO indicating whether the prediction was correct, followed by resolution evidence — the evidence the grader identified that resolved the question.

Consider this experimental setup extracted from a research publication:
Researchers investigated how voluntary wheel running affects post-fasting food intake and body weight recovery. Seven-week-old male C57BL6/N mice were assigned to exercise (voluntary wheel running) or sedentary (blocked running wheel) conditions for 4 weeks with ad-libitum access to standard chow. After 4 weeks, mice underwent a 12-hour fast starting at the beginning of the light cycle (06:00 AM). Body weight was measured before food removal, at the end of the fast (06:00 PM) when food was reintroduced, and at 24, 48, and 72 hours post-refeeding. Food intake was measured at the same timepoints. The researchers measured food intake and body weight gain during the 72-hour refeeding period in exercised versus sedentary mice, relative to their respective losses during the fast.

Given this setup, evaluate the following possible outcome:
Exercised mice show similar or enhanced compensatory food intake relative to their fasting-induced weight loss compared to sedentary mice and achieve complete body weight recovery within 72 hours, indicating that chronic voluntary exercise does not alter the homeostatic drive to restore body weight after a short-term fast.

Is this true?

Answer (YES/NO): NO